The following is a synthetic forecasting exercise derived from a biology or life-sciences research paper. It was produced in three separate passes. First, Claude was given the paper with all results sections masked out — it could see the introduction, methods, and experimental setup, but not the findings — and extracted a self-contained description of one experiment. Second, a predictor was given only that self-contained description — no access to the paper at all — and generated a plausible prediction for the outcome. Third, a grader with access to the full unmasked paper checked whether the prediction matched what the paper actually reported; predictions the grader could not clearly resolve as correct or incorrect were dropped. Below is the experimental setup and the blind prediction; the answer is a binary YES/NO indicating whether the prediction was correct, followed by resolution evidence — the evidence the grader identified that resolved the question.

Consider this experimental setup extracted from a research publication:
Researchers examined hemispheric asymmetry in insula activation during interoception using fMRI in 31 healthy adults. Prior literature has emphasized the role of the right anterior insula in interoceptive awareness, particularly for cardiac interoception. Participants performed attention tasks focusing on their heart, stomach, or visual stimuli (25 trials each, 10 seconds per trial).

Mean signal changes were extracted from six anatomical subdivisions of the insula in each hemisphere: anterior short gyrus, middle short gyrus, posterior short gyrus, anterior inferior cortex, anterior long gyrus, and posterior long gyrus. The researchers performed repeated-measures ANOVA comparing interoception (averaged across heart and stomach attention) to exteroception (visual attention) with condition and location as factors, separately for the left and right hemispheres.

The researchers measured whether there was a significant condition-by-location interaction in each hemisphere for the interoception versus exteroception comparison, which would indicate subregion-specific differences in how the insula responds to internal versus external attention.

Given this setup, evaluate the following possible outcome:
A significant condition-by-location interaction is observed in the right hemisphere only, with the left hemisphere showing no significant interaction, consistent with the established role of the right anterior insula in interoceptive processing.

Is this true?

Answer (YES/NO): NO